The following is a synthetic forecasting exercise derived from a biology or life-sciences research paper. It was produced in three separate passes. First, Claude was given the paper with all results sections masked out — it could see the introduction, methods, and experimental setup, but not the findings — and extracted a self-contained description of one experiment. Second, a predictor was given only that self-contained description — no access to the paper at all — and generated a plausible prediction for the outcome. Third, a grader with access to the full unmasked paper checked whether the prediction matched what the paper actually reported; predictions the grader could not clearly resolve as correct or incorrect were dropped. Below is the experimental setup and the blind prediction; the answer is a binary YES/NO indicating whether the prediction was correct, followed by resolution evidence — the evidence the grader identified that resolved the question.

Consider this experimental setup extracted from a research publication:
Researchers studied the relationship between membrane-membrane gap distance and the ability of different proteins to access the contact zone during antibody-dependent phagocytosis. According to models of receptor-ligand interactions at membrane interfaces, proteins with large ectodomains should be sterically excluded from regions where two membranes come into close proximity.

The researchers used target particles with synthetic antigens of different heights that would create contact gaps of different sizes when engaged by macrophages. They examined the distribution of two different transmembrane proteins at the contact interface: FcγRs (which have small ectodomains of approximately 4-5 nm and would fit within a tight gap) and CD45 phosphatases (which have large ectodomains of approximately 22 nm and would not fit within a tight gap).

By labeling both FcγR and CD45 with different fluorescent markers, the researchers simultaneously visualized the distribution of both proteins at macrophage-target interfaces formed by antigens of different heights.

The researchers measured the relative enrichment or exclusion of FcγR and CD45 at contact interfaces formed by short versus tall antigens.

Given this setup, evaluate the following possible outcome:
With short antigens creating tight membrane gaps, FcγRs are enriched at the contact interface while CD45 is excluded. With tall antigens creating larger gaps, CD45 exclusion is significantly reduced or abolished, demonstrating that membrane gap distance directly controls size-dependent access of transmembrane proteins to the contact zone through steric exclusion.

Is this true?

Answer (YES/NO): YES